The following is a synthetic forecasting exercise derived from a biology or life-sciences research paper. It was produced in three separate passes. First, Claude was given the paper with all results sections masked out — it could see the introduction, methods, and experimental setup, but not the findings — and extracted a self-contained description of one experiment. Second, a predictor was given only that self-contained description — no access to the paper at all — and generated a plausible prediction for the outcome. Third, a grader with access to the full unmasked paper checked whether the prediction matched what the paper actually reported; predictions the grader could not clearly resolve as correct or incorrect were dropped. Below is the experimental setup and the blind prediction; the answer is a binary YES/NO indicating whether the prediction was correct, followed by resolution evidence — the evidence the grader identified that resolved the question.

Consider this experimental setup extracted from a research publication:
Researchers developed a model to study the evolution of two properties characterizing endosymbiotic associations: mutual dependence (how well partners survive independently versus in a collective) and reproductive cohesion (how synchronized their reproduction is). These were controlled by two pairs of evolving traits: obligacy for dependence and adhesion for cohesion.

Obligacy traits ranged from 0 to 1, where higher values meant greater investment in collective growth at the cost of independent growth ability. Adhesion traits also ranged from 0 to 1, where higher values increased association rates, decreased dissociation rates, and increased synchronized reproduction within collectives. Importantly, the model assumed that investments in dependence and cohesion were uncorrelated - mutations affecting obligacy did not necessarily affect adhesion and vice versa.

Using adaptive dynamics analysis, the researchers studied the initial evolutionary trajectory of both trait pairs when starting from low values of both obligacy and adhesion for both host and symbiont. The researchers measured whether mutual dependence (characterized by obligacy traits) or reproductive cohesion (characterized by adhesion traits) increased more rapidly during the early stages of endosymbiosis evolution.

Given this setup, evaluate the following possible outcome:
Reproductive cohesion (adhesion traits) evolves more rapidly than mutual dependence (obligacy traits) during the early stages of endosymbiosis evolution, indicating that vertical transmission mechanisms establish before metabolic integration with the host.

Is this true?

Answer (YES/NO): NO